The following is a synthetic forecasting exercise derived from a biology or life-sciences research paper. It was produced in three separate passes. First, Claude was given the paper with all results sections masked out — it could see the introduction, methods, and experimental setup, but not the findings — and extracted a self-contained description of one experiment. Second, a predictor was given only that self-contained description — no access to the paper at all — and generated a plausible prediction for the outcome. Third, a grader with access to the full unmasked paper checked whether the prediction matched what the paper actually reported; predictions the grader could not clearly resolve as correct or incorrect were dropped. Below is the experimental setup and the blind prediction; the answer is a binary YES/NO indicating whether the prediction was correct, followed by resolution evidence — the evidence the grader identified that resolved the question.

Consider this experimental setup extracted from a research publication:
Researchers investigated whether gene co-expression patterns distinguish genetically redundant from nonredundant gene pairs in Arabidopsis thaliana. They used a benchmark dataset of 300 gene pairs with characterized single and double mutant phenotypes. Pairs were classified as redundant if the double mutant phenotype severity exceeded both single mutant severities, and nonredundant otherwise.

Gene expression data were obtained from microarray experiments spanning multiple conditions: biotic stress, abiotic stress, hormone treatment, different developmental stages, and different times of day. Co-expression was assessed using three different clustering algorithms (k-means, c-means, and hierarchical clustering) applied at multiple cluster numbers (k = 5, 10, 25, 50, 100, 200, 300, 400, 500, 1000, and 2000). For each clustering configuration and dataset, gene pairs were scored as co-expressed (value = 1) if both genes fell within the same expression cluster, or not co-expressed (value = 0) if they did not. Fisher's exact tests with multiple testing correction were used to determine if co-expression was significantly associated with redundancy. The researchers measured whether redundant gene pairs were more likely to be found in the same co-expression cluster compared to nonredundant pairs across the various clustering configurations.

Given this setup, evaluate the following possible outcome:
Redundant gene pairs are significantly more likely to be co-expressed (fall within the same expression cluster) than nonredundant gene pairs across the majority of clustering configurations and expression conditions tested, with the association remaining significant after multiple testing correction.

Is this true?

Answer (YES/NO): NO